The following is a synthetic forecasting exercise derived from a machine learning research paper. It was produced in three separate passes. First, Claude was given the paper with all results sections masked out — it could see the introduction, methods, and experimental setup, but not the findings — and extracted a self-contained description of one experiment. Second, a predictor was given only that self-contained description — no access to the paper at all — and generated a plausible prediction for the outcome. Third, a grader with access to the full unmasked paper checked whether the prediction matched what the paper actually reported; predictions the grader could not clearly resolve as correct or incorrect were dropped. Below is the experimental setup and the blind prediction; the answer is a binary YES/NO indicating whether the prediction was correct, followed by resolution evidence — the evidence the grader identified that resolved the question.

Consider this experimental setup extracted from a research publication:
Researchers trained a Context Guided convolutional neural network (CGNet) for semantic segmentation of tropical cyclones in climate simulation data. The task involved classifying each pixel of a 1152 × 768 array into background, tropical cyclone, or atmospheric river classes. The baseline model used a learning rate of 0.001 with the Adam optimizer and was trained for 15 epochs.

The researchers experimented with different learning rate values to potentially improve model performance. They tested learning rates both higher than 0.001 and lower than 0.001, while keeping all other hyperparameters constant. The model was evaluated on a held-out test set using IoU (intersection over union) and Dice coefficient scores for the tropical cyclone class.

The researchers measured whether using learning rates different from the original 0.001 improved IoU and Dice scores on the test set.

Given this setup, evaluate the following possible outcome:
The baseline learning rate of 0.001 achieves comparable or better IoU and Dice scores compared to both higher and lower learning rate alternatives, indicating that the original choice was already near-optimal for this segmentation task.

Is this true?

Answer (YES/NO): YES